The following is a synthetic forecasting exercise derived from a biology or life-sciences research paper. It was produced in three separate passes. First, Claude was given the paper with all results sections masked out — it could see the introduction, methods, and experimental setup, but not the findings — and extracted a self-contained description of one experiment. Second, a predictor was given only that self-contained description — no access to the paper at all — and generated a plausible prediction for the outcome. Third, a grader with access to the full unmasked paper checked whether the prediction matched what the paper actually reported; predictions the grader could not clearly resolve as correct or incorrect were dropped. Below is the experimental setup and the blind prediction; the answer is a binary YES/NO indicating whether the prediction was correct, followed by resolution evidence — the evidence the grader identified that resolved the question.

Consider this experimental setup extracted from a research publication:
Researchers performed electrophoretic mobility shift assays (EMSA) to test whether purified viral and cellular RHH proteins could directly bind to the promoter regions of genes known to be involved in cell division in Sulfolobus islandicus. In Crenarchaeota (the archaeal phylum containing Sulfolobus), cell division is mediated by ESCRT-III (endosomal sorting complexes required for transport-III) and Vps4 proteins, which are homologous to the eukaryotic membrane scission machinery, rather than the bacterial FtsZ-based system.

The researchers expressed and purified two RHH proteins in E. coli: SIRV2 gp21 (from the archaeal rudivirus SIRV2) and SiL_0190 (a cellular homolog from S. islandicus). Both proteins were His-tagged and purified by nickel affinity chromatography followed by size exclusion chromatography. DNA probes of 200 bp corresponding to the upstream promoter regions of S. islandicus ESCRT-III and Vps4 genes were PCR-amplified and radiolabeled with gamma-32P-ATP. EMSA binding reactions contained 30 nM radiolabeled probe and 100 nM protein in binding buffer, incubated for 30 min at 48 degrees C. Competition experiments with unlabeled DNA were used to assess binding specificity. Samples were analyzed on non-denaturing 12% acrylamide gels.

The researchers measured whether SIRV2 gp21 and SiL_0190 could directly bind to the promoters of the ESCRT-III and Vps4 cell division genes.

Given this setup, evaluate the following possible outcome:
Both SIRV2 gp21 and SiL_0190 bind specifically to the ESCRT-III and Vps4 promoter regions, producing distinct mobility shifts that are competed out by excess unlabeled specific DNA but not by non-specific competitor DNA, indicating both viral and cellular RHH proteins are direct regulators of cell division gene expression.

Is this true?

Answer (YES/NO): YES